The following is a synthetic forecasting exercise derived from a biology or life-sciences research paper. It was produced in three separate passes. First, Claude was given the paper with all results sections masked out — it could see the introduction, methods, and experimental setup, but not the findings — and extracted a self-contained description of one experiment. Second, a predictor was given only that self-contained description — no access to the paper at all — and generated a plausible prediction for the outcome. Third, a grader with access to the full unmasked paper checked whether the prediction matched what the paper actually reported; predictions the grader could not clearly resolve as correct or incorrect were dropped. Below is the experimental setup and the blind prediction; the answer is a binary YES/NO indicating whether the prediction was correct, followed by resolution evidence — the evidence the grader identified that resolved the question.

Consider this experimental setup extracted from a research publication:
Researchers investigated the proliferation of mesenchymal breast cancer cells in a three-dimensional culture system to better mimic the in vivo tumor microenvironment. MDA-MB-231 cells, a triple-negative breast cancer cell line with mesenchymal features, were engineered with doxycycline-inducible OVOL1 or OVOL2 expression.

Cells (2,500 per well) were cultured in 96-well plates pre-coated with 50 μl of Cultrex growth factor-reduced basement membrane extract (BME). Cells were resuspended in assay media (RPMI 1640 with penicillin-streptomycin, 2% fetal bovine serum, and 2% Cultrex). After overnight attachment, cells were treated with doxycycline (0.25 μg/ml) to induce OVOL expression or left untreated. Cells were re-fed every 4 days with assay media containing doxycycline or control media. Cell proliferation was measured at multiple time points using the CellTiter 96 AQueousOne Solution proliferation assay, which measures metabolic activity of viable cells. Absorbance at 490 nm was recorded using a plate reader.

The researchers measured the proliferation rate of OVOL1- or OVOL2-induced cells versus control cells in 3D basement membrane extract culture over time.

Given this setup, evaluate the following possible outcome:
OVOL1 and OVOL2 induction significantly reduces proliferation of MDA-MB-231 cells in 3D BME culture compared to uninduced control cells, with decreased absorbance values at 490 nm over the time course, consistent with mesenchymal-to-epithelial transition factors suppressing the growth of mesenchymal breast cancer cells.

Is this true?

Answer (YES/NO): YES